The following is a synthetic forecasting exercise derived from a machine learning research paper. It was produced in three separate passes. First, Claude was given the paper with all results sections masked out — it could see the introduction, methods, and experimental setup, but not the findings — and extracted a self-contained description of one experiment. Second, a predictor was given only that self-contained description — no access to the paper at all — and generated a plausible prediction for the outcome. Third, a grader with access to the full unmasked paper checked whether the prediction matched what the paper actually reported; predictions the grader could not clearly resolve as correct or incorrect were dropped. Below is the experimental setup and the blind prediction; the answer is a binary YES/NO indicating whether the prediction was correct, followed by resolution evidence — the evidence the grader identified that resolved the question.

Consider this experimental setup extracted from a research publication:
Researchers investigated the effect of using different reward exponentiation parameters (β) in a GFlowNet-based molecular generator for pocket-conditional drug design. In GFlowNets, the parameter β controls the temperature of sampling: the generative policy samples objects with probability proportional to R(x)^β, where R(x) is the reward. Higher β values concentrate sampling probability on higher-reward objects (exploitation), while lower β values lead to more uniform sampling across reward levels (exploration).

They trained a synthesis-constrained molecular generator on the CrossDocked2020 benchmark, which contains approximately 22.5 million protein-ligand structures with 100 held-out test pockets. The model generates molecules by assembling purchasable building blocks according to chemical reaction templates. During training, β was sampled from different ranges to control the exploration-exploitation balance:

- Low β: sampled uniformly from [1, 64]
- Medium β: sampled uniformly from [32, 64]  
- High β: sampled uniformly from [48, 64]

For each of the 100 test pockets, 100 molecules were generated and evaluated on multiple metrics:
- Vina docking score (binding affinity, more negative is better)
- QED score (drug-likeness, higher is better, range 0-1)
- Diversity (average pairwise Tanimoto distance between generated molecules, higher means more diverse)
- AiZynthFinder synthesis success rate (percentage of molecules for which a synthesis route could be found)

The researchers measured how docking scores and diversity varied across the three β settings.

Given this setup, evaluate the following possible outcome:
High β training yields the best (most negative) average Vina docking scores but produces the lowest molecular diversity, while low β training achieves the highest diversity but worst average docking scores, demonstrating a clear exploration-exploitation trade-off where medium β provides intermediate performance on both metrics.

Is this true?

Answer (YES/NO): YES